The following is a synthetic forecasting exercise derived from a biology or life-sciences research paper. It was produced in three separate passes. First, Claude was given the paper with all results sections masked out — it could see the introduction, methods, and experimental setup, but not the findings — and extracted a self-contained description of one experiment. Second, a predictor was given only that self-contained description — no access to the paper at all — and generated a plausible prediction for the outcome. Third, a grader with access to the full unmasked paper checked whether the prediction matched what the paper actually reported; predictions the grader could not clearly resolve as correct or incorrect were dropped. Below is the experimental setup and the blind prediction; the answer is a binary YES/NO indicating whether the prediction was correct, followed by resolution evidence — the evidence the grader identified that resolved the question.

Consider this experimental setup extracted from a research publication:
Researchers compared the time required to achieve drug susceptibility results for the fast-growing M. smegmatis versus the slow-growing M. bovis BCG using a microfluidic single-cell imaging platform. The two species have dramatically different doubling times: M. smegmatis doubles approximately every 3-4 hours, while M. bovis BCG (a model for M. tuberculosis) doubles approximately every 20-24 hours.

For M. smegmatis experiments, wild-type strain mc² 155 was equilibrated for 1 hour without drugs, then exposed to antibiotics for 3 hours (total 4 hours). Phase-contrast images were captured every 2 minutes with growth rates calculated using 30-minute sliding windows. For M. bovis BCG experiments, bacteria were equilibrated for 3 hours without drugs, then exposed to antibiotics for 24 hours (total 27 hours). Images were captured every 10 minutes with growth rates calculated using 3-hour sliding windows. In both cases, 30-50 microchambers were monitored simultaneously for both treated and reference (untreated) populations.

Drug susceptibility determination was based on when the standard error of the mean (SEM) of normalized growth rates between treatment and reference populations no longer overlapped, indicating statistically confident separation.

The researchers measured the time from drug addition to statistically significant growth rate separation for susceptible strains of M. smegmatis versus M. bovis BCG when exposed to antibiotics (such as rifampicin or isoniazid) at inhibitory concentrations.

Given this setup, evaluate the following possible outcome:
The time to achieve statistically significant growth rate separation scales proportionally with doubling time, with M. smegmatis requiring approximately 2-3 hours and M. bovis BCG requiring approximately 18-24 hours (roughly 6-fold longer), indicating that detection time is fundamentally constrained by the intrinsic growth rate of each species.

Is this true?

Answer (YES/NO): NO